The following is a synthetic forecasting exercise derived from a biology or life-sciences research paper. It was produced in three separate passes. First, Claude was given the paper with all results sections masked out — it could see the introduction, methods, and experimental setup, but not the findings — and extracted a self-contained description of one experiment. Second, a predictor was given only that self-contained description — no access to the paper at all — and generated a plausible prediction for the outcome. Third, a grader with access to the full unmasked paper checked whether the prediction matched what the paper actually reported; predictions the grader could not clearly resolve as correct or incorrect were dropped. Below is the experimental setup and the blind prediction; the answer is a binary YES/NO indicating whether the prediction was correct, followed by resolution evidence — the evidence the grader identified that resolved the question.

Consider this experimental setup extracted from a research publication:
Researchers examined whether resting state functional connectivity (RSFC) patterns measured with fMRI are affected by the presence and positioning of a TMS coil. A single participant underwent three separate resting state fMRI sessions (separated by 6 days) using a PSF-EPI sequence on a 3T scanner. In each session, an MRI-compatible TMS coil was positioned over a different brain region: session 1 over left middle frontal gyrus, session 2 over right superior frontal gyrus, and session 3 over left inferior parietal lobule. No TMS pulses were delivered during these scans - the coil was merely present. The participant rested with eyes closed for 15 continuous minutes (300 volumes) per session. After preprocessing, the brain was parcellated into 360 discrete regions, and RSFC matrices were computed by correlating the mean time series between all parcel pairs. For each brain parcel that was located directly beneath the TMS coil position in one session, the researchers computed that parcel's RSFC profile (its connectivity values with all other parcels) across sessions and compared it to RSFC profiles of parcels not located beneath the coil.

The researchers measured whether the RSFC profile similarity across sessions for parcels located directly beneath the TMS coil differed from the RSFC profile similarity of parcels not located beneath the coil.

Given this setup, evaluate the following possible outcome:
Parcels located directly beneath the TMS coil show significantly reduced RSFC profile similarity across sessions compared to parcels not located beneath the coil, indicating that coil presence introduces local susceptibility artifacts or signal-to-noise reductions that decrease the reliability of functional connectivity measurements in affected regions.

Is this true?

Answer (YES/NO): NO